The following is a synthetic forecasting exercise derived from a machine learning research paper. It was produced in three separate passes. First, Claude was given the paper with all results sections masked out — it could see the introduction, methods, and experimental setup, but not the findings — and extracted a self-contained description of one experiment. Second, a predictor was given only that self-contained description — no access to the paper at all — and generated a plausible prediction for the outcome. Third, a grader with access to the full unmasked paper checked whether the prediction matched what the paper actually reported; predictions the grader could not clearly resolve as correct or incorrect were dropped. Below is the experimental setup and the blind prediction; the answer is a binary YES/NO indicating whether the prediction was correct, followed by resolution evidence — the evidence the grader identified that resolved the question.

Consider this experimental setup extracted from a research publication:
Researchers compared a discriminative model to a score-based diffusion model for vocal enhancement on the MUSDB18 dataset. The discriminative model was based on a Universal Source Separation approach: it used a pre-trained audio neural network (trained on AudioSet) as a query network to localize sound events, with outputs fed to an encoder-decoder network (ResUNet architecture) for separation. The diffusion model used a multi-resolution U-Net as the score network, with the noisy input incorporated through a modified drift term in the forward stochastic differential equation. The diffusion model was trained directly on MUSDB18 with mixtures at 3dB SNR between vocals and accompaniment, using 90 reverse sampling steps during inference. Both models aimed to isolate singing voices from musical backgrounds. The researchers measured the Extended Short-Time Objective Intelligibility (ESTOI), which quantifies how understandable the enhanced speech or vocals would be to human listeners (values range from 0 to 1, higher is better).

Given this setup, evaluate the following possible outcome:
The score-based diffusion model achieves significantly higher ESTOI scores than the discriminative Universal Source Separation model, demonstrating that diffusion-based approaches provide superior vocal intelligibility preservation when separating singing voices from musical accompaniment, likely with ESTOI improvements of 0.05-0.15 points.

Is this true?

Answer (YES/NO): NO